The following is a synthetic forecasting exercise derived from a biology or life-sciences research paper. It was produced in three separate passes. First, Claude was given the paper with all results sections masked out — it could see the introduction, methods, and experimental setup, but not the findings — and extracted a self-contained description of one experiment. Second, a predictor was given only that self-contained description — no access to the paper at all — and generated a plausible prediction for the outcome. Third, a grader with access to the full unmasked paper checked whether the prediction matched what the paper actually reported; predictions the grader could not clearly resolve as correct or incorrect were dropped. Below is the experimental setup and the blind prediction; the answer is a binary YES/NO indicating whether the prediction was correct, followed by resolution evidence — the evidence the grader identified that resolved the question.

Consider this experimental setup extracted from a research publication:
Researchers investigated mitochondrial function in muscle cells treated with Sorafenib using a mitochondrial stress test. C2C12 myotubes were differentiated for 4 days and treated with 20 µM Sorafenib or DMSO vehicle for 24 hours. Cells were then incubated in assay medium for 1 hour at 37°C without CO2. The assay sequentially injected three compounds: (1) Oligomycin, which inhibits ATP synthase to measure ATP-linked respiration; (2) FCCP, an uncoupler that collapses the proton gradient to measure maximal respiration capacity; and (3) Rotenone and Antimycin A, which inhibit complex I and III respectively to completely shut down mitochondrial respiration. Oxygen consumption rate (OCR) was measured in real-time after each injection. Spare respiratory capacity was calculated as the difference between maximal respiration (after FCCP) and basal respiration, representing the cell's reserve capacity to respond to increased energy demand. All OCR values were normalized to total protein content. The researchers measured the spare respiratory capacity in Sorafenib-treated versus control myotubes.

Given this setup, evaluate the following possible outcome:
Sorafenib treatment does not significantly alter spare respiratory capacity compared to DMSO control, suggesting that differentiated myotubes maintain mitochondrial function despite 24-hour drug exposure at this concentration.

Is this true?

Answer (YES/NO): NO